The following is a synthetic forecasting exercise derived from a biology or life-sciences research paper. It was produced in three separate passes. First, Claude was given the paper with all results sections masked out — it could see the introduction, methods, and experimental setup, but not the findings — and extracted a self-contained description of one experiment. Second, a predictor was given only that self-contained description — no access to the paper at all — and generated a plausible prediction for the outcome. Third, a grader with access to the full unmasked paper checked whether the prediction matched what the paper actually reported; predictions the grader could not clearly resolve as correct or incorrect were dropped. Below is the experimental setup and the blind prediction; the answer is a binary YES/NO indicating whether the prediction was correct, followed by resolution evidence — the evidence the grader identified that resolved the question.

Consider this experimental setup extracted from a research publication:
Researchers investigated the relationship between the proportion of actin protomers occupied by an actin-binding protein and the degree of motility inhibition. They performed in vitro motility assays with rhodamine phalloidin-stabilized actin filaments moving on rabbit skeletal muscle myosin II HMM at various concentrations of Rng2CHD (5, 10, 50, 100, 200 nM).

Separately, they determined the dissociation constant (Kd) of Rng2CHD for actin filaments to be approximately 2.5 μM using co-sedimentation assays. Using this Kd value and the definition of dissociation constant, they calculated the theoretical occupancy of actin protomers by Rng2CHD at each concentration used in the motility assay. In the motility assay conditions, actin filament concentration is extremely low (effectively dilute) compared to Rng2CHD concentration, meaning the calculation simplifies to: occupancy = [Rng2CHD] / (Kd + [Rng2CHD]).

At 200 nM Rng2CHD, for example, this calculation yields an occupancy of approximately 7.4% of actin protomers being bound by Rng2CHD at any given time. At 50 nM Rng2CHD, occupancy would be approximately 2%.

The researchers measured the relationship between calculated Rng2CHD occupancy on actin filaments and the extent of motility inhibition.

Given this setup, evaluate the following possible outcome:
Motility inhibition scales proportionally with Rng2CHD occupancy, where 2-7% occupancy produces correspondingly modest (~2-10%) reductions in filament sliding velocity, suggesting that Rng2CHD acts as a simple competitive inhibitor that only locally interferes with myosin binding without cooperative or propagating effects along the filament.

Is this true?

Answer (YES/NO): NO